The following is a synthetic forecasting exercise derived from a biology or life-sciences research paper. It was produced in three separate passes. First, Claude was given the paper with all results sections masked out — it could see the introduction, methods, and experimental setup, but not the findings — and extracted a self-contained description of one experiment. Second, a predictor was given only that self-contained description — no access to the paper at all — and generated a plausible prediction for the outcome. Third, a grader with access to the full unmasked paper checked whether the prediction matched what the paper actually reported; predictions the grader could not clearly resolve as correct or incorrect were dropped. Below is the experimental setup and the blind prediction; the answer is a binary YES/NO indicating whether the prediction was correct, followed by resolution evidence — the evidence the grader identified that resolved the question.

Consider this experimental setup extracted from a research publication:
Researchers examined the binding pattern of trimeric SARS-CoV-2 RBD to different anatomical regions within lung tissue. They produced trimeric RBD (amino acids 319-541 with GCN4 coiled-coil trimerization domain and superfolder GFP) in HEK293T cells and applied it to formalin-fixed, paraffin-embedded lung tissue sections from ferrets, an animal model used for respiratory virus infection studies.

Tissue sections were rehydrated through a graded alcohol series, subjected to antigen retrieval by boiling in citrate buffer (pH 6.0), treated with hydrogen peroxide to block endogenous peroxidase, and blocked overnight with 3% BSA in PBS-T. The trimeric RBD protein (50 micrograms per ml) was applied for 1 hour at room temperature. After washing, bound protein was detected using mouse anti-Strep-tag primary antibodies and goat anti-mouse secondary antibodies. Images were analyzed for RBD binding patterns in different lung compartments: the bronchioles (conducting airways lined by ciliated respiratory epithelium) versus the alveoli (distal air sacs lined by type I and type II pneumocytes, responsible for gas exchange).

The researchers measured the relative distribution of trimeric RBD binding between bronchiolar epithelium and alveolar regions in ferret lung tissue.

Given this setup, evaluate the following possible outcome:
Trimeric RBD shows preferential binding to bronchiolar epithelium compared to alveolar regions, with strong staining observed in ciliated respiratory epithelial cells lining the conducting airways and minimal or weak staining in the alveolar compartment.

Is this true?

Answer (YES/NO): YES